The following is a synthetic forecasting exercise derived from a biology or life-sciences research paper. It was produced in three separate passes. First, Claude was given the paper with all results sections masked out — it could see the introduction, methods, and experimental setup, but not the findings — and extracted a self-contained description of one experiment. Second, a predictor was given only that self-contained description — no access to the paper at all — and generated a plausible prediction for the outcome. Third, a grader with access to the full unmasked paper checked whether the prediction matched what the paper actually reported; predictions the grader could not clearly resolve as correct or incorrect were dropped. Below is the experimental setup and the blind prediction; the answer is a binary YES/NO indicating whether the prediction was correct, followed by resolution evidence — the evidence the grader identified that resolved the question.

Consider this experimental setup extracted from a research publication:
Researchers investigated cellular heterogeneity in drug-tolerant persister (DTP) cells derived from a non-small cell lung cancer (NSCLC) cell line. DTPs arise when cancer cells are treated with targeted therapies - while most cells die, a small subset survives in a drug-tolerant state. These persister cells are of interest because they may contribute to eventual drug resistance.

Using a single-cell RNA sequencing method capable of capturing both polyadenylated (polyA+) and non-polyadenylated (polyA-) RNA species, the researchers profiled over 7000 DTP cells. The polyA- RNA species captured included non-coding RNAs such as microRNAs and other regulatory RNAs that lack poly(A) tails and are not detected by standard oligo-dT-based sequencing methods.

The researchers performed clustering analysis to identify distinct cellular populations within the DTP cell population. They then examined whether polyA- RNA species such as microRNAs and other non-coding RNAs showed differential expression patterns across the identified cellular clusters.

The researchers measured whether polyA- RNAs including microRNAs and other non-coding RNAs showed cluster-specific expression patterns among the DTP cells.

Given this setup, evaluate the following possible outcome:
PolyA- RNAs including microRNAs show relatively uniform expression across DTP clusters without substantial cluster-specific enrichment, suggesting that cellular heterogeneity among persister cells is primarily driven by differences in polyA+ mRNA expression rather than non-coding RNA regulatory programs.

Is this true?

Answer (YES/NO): NO